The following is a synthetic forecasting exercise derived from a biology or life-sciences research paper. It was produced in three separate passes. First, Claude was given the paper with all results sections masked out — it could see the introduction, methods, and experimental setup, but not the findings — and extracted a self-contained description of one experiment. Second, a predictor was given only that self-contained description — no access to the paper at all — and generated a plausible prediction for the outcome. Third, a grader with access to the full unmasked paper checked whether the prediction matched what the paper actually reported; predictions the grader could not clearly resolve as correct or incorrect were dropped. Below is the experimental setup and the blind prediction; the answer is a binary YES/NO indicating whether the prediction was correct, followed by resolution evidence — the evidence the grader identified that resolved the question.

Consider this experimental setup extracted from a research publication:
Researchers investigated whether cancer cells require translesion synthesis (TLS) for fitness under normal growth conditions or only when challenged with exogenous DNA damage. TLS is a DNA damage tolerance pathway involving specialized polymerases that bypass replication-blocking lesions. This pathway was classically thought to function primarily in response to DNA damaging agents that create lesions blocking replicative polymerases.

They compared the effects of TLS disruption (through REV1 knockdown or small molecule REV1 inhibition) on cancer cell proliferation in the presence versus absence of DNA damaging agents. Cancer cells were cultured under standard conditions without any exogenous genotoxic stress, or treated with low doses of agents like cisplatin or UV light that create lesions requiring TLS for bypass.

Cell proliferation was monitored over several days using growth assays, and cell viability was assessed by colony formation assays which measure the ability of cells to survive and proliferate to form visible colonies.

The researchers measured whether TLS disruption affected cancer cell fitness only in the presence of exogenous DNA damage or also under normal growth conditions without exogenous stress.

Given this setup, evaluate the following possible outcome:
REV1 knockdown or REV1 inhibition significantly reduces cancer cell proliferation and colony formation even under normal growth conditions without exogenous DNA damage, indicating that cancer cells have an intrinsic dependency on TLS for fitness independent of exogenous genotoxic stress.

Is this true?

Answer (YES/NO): YES